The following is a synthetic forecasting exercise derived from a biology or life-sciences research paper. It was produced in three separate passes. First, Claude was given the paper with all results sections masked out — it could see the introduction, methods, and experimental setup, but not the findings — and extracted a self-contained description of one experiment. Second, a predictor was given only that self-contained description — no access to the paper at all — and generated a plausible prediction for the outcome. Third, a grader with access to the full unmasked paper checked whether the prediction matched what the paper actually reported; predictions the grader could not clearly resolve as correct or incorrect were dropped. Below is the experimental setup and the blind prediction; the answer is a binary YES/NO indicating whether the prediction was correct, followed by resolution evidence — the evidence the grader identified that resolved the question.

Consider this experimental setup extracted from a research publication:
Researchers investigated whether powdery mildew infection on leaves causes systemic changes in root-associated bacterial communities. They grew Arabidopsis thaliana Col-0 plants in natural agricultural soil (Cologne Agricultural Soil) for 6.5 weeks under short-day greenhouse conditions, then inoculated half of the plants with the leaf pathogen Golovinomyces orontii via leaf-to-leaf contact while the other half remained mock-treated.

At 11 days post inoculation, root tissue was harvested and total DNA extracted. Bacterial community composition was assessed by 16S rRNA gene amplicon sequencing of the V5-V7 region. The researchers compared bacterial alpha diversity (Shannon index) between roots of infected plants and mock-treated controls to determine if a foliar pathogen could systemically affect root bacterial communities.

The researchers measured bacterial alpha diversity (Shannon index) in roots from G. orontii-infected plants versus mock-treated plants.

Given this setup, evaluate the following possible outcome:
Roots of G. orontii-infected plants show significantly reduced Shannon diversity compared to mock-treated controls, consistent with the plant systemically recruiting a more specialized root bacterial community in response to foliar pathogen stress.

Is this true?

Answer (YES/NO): NO